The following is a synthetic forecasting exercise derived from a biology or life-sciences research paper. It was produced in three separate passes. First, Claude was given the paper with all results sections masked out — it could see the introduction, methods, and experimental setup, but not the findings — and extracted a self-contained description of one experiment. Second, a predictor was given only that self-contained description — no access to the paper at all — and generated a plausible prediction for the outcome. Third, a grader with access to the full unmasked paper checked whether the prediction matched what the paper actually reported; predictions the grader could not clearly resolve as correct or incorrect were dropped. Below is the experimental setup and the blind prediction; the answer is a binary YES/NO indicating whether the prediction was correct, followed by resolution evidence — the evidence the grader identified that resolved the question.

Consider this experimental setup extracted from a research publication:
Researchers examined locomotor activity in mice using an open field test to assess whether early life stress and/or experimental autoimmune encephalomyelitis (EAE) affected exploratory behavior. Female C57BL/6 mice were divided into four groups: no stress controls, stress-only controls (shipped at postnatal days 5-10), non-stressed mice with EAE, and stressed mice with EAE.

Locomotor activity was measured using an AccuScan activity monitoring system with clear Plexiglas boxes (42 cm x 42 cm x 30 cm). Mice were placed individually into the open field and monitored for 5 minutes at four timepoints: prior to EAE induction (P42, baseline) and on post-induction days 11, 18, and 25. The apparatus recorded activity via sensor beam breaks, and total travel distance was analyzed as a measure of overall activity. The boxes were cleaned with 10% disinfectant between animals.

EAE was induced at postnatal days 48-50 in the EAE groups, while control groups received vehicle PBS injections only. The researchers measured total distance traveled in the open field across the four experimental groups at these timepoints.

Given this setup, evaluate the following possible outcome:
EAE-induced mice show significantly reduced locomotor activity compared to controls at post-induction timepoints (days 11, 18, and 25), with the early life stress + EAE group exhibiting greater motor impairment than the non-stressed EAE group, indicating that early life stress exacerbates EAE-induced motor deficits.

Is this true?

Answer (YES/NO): YES